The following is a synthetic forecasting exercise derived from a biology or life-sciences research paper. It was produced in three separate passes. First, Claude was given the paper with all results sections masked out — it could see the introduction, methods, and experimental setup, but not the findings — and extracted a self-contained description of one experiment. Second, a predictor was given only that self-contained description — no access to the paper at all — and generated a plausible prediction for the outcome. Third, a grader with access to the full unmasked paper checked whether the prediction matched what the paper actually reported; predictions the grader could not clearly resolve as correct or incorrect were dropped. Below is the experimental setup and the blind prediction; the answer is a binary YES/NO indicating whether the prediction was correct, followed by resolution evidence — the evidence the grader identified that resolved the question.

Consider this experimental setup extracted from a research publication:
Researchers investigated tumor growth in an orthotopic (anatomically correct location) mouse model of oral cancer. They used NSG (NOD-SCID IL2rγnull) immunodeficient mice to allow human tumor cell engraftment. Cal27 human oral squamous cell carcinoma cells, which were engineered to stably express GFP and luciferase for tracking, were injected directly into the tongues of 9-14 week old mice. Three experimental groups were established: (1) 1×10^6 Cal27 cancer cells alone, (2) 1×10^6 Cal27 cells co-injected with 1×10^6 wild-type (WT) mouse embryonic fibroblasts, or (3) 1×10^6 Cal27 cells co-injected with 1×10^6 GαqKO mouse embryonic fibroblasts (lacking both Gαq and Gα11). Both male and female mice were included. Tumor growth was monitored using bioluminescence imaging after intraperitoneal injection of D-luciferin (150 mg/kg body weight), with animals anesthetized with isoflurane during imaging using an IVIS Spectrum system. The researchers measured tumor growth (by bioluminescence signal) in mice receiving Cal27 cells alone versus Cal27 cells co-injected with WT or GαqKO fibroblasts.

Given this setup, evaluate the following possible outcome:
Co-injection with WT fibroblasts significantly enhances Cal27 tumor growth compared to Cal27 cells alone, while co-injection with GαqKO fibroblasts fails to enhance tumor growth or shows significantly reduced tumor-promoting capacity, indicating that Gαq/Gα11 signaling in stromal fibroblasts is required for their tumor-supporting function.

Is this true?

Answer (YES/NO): NO